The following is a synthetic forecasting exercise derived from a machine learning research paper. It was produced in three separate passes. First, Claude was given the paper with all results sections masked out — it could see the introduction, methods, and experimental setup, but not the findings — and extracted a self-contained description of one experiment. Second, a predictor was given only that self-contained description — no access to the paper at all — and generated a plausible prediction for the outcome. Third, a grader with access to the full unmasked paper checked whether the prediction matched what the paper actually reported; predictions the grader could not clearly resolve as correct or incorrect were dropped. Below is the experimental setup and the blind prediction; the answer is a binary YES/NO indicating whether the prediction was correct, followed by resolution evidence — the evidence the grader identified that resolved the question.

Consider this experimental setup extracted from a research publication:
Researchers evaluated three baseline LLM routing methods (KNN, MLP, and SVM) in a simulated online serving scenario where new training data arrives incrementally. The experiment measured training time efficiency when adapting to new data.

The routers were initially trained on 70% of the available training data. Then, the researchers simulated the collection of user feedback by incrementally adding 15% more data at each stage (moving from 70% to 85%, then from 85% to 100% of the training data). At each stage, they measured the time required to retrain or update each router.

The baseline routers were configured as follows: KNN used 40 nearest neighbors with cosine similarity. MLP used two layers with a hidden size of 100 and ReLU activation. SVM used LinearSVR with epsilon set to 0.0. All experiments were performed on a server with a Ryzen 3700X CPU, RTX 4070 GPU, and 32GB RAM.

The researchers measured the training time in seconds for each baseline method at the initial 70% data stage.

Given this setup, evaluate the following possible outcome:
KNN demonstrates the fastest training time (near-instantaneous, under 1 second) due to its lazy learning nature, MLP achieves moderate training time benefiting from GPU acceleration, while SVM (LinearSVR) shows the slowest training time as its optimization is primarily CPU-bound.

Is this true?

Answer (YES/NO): NO